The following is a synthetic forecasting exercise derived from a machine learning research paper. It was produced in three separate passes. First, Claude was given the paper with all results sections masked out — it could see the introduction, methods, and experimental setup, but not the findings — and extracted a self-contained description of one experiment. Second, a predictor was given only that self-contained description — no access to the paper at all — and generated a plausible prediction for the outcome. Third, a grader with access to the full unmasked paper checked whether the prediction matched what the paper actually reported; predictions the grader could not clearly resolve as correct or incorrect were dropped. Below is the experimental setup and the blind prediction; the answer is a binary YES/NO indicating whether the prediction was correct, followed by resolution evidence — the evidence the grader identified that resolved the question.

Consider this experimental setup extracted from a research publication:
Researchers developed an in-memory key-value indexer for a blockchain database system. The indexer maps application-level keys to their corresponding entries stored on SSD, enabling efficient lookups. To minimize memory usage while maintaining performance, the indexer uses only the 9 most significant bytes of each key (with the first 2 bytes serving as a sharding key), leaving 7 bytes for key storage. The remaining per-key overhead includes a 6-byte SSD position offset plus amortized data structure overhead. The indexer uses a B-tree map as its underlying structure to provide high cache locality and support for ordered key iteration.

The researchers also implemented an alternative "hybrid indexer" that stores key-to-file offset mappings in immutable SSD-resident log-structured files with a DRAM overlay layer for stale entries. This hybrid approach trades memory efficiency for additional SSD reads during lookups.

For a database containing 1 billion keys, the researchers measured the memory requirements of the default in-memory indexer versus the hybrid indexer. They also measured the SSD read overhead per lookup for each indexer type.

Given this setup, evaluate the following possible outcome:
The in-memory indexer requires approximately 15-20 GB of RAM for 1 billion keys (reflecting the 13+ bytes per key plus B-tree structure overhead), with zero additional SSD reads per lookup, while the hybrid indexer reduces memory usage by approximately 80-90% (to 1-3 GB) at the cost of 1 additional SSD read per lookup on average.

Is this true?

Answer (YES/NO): YES